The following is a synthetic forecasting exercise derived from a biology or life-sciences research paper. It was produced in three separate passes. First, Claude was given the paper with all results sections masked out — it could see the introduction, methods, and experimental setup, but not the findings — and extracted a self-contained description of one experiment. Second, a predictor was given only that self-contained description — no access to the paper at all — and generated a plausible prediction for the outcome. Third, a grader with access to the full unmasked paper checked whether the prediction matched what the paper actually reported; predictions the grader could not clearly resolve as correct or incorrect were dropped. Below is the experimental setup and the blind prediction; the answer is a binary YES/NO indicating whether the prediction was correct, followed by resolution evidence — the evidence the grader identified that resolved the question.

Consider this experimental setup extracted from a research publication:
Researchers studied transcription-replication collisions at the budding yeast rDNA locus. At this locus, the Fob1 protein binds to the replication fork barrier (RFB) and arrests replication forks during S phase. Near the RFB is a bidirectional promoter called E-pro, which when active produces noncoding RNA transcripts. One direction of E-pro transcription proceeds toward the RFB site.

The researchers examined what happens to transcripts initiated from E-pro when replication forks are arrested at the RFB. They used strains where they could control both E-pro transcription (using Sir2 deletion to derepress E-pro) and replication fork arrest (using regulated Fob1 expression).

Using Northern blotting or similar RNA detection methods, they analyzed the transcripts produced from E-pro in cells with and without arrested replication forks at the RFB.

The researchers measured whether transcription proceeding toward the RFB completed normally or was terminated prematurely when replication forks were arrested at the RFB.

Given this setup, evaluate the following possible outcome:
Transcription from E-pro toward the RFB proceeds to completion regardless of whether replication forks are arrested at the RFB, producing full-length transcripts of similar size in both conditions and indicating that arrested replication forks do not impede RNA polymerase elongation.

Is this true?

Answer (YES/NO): NO